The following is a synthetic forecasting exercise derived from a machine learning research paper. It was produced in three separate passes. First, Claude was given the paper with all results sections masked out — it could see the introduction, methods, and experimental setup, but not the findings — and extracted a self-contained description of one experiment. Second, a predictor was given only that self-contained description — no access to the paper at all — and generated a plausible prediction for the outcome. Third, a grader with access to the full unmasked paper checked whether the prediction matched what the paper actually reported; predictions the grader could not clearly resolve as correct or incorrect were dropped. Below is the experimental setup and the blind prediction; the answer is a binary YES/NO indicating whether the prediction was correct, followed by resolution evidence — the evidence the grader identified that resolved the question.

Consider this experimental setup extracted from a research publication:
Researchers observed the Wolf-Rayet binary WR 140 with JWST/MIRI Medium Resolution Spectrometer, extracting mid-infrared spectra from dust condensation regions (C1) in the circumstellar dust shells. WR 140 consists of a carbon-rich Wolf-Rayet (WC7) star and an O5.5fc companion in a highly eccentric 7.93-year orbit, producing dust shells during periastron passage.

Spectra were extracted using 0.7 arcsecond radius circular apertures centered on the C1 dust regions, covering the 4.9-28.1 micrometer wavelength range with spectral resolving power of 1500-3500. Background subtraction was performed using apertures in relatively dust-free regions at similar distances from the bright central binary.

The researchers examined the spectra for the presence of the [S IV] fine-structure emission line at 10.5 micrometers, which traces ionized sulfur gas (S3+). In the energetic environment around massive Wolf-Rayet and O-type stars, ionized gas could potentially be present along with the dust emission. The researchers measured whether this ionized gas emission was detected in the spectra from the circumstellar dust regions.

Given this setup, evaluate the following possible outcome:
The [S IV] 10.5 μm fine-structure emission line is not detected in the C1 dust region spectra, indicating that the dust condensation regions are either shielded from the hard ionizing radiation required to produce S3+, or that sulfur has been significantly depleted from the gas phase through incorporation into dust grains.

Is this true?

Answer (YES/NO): NO